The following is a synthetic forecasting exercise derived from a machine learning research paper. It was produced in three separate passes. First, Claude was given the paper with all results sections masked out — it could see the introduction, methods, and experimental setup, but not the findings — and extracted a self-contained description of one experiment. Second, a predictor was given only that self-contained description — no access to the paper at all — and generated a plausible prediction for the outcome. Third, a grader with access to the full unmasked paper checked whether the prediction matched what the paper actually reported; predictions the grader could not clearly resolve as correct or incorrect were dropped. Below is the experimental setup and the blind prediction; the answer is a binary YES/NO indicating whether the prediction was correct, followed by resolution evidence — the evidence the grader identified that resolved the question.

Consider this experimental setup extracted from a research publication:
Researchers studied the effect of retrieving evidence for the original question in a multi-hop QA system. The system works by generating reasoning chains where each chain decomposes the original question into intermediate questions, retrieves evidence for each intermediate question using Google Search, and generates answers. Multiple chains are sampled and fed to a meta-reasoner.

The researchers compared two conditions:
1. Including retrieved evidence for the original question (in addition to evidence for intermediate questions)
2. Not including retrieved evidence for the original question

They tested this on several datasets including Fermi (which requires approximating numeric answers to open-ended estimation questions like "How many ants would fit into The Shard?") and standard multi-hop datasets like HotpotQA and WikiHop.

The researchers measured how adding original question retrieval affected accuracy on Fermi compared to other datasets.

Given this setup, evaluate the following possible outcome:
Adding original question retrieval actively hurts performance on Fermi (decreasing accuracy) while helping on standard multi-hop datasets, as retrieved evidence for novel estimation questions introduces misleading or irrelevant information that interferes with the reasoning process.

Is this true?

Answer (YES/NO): YES